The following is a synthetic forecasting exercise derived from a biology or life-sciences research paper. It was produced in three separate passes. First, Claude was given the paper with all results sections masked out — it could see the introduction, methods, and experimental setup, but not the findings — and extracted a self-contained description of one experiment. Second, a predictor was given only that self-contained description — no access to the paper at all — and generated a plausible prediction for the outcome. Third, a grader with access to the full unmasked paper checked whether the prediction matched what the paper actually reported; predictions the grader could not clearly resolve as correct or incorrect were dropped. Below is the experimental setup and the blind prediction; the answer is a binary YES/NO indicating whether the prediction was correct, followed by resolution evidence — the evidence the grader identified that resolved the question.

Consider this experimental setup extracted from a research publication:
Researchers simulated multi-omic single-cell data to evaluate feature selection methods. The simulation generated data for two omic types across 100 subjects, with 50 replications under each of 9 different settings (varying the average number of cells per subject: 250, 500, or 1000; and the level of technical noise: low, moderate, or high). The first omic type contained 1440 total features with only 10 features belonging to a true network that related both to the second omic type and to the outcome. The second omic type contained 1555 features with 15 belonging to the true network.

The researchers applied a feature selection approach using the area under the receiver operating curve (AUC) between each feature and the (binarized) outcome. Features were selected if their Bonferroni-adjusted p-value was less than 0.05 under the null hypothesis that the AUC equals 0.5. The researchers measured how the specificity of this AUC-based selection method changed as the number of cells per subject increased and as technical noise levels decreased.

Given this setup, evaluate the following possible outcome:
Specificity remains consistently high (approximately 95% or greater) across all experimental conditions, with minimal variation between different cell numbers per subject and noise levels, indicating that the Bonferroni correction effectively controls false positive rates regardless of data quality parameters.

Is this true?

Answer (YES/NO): NO